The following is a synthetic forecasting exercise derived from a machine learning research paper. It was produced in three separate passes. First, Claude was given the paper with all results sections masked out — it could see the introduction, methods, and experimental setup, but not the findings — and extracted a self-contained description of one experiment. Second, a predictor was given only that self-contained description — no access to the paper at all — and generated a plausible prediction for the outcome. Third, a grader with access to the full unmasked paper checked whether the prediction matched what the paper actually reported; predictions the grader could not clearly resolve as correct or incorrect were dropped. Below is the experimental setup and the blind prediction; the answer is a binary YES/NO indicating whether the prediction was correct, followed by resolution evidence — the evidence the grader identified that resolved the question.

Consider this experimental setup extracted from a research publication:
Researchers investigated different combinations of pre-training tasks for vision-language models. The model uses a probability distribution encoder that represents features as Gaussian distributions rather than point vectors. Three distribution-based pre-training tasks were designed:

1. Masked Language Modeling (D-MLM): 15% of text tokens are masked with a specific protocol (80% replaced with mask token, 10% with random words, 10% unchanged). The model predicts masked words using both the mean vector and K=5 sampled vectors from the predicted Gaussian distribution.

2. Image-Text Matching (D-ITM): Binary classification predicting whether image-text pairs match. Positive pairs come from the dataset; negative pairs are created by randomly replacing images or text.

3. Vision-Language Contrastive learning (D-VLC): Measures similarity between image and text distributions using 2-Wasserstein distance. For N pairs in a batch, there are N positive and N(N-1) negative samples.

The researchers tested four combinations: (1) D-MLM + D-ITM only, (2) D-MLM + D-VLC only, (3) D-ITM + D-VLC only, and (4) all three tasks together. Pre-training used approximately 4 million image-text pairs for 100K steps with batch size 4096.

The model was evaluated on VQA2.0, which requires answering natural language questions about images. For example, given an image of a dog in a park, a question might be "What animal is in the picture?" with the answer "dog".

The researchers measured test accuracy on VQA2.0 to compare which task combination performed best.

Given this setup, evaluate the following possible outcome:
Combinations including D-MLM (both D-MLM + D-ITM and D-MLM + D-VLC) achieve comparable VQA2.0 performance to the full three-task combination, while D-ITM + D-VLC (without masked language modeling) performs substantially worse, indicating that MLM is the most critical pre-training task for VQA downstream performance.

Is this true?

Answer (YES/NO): YES